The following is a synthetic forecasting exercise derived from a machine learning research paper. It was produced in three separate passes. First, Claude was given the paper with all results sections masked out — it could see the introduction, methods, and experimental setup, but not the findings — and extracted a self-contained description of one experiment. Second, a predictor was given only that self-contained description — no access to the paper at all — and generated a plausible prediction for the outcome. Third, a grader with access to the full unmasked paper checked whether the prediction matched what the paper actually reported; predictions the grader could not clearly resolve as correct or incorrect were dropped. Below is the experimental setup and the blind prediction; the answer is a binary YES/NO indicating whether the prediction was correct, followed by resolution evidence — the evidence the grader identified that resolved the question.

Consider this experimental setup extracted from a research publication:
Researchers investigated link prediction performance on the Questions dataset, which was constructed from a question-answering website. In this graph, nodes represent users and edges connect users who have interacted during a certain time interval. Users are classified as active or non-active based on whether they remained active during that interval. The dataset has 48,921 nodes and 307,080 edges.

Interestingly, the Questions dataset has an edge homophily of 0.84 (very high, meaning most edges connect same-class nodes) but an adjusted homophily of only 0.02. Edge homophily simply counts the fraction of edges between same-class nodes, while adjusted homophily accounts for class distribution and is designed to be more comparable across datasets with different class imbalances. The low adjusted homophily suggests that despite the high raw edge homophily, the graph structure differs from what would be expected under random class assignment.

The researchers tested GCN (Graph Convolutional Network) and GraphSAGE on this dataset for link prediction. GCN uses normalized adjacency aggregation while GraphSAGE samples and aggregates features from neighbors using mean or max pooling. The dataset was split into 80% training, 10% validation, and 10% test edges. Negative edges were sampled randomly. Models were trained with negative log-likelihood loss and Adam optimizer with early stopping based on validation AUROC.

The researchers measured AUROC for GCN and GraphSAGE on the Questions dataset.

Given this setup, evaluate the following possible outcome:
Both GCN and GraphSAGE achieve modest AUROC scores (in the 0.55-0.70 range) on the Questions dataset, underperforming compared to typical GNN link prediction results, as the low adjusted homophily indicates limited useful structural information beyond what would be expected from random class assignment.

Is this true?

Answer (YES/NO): NO